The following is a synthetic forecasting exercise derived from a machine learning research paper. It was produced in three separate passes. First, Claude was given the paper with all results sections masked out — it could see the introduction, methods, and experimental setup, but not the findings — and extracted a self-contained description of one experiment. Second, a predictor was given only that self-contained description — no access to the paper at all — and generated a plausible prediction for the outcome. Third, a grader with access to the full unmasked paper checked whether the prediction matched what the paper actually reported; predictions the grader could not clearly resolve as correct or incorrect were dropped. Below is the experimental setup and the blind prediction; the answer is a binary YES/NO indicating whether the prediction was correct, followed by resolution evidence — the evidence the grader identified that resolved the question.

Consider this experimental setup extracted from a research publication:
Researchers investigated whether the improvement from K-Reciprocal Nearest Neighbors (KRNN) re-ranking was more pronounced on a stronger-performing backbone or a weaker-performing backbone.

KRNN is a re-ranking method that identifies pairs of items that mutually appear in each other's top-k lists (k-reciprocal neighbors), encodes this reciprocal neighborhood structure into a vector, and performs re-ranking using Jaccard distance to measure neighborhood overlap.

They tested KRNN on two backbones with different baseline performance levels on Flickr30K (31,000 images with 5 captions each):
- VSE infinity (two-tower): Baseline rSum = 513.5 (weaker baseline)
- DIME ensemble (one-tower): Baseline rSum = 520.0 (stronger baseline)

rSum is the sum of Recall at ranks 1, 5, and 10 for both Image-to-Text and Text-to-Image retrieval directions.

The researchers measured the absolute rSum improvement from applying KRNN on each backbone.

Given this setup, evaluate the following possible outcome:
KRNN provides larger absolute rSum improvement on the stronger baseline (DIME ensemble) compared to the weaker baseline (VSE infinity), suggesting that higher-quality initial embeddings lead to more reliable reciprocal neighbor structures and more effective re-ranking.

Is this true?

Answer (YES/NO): NO